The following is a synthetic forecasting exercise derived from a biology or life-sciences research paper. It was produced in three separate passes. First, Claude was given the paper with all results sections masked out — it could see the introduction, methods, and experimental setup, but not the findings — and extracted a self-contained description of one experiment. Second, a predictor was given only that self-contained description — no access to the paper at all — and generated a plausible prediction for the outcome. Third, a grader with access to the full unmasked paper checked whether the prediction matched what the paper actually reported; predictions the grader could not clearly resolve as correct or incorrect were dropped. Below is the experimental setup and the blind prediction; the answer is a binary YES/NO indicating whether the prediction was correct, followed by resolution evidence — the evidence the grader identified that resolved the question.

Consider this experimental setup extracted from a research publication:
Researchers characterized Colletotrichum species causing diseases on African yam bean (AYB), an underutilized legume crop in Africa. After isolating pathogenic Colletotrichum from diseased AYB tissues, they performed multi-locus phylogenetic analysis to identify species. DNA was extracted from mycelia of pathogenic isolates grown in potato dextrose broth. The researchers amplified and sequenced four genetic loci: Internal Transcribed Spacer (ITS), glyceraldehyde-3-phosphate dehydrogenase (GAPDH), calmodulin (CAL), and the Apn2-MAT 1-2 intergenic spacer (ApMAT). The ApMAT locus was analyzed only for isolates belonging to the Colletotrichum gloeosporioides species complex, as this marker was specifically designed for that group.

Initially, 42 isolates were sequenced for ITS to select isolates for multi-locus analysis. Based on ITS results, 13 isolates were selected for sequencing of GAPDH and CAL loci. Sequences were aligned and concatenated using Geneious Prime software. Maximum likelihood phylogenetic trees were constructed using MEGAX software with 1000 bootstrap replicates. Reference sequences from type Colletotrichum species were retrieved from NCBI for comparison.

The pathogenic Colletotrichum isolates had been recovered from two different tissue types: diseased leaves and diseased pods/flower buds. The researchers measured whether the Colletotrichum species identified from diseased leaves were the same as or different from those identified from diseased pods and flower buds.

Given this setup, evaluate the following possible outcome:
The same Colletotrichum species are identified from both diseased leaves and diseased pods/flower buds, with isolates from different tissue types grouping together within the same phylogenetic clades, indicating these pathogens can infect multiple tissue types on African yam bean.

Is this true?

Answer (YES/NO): NO